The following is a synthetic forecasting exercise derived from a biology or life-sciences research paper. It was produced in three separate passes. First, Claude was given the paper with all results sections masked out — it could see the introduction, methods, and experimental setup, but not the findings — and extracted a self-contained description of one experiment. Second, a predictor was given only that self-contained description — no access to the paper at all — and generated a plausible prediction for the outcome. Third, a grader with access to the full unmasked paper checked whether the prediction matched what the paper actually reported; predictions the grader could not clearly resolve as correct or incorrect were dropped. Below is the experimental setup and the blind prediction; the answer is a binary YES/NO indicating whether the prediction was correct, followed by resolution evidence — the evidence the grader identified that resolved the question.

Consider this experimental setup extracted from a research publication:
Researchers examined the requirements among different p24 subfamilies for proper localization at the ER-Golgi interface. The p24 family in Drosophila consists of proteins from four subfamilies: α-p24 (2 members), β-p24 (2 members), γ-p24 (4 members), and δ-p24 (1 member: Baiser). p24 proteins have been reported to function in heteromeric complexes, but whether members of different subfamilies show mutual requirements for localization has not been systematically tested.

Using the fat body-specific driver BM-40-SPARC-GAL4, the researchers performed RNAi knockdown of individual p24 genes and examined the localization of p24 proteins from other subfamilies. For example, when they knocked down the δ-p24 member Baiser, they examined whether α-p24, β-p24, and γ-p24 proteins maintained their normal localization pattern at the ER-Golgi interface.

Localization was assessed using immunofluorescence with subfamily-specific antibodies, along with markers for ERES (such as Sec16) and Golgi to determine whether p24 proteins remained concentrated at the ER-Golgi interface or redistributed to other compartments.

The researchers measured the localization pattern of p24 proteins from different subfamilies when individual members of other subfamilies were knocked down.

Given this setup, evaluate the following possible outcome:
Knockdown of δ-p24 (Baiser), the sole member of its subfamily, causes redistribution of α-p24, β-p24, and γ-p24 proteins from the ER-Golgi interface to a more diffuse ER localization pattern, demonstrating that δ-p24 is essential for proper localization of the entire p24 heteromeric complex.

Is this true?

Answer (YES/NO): NO